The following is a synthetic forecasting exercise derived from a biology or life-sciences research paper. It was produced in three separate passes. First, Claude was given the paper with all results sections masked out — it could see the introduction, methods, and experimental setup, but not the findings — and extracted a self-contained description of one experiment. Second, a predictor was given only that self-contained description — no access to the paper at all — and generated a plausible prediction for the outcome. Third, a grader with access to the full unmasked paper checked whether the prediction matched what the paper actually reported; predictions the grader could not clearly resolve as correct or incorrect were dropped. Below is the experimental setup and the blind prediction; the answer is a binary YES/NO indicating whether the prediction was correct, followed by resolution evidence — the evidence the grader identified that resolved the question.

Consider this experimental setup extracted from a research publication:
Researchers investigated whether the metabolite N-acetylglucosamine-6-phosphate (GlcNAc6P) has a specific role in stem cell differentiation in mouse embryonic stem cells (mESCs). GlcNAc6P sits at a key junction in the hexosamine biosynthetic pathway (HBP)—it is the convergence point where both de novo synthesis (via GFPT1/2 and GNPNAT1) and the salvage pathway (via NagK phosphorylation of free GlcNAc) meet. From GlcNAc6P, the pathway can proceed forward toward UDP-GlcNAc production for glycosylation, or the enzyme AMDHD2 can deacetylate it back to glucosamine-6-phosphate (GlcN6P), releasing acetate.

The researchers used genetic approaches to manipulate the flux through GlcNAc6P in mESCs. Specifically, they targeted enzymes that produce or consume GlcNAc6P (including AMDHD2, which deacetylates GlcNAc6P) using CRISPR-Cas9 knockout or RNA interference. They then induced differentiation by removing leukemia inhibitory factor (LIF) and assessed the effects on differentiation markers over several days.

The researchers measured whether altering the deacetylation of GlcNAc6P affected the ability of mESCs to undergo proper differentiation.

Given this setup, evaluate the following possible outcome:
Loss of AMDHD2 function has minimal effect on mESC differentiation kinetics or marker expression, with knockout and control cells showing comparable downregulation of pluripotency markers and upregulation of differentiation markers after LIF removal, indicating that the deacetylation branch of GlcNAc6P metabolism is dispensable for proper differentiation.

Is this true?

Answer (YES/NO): NO